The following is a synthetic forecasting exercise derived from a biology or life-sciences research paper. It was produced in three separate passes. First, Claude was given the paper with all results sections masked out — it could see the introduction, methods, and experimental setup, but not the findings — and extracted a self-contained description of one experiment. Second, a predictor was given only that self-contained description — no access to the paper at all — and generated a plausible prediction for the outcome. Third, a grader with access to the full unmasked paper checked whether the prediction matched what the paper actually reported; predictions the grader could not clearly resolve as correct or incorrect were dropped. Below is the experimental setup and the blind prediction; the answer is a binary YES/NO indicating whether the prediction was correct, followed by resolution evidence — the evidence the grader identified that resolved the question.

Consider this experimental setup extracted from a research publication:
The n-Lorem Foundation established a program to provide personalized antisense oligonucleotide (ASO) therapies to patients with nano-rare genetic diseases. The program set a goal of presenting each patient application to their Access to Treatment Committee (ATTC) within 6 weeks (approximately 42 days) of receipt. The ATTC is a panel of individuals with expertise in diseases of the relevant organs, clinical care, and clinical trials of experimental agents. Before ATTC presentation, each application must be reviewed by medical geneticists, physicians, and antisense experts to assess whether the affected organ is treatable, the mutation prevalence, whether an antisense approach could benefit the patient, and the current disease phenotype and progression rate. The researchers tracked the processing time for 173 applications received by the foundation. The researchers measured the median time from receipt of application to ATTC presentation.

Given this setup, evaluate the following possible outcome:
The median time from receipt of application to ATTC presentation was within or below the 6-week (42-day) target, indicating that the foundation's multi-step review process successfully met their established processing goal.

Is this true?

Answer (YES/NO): NO